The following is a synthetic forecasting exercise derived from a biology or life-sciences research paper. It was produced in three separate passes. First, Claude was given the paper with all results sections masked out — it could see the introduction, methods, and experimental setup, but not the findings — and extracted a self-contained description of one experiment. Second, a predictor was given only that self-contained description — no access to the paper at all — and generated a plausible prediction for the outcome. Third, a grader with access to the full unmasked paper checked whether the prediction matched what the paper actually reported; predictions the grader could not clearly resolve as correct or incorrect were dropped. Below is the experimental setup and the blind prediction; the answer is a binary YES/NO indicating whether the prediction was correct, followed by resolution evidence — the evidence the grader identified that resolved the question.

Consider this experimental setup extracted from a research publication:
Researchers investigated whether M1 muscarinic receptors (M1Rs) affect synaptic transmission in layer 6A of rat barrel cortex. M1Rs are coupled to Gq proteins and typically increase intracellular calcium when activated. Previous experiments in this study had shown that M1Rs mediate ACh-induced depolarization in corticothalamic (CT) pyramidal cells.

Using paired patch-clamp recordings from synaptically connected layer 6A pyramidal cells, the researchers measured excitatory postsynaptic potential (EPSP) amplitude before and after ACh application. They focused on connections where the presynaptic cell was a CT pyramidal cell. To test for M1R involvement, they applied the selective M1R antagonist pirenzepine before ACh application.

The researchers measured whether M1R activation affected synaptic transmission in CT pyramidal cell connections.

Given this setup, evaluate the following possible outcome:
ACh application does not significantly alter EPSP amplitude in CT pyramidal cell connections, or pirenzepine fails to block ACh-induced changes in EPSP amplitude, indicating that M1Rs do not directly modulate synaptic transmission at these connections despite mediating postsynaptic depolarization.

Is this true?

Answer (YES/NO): YES